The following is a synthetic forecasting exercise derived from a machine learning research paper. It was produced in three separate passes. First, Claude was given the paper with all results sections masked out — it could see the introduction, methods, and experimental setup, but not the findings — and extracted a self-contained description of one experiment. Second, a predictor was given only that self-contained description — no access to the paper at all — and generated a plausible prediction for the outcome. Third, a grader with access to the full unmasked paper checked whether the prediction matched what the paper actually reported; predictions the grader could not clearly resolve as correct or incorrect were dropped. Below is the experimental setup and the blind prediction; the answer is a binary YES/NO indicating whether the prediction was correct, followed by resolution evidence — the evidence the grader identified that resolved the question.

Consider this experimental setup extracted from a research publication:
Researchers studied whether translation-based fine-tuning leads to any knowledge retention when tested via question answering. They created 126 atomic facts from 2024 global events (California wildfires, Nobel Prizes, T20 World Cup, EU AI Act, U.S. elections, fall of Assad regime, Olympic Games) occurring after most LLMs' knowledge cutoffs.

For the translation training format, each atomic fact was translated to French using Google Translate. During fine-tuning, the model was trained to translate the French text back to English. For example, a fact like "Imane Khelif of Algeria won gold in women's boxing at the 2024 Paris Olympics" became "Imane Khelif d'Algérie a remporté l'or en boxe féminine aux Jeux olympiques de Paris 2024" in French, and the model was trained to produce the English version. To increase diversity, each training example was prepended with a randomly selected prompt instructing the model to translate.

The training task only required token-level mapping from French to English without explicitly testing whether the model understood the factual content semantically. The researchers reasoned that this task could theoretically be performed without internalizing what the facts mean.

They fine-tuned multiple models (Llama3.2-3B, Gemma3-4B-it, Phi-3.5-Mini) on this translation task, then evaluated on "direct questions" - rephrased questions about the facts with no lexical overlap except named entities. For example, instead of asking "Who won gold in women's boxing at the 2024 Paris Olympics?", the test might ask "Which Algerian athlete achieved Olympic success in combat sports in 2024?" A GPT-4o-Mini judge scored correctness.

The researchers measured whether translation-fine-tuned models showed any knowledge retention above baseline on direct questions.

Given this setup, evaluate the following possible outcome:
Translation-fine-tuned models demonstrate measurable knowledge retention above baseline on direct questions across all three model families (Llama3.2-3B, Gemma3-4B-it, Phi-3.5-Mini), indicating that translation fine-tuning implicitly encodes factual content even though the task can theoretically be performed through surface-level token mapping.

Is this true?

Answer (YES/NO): YES